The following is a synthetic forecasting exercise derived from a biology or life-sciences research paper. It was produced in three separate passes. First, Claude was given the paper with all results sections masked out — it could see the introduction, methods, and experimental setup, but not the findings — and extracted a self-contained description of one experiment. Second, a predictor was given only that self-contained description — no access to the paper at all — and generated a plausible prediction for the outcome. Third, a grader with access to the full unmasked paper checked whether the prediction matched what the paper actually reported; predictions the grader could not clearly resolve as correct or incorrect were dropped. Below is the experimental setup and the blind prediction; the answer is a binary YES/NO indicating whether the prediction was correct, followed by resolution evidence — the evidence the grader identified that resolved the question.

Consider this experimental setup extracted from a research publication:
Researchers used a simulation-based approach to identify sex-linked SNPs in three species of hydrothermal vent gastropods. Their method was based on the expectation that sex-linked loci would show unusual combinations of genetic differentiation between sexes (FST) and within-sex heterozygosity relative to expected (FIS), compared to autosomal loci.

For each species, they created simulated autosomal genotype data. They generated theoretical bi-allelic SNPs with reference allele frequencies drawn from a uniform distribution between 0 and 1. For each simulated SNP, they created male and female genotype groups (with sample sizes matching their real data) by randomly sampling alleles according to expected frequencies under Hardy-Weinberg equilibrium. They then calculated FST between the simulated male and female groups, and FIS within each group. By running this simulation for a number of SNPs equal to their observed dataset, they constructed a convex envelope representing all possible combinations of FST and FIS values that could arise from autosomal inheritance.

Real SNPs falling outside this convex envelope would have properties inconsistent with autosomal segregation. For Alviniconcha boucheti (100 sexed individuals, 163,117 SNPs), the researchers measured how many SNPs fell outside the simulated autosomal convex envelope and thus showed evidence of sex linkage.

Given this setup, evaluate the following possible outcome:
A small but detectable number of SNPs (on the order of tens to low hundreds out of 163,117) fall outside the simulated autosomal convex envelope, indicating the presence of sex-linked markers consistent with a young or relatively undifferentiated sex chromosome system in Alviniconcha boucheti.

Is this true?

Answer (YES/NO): NO